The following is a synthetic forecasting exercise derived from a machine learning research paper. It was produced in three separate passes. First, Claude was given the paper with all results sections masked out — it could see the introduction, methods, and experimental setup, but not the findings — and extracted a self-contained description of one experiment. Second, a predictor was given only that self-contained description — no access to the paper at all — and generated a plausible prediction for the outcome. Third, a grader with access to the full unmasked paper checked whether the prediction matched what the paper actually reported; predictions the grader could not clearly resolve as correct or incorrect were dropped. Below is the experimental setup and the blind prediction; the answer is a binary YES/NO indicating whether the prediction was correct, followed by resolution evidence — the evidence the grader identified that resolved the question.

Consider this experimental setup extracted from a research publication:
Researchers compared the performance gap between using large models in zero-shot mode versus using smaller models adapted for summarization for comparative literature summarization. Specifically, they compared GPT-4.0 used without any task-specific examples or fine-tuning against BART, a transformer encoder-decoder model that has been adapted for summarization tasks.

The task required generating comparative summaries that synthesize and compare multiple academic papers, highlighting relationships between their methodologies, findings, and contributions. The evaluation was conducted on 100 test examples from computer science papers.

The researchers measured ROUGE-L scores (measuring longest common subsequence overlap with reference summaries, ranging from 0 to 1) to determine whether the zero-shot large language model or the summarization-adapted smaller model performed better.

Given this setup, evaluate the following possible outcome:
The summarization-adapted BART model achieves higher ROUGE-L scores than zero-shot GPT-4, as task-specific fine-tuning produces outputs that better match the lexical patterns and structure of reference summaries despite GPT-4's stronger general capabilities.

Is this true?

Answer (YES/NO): NO